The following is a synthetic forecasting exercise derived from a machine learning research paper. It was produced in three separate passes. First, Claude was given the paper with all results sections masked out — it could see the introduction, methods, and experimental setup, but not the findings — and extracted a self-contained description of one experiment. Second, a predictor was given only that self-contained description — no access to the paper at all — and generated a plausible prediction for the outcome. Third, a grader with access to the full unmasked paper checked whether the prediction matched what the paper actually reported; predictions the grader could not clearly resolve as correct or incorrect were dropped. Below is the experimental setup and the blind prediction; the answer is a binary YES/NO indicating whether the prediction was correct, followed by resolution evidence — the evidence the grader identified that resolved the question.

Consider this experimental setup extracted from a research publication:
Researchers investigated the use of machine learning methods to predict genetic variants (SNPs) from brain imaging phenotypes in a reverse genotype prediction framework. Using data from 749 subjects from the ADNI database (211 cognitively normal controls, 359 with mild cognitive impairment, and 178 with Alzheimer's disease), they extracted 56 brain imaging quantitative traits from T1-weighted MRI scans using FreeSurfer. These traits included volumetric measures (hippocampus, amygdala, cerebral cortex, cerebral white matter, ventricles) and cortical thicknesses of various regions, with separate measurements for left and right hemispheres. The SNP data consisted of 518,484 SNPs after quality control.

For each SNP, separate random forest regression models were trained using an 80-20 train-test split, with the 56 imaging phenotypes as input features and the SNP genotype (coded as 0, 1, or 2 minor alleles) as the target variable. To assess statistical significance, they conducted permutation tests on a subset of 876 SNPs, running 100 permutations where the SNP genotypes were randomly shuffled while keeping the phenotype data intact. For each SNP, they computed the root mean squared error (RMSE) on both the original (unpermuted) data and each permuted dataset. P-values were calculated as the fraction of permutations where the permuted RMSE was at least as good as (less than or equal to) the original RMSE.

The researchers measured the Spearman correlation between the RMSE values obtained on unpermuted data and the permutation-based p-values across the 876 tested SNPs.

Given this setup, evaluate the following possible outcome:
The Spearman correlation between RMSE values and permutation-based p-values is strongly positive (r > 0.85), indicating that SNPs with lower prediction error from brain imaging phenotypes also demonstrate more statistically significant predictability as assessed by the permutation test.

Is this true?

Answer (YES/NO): NO